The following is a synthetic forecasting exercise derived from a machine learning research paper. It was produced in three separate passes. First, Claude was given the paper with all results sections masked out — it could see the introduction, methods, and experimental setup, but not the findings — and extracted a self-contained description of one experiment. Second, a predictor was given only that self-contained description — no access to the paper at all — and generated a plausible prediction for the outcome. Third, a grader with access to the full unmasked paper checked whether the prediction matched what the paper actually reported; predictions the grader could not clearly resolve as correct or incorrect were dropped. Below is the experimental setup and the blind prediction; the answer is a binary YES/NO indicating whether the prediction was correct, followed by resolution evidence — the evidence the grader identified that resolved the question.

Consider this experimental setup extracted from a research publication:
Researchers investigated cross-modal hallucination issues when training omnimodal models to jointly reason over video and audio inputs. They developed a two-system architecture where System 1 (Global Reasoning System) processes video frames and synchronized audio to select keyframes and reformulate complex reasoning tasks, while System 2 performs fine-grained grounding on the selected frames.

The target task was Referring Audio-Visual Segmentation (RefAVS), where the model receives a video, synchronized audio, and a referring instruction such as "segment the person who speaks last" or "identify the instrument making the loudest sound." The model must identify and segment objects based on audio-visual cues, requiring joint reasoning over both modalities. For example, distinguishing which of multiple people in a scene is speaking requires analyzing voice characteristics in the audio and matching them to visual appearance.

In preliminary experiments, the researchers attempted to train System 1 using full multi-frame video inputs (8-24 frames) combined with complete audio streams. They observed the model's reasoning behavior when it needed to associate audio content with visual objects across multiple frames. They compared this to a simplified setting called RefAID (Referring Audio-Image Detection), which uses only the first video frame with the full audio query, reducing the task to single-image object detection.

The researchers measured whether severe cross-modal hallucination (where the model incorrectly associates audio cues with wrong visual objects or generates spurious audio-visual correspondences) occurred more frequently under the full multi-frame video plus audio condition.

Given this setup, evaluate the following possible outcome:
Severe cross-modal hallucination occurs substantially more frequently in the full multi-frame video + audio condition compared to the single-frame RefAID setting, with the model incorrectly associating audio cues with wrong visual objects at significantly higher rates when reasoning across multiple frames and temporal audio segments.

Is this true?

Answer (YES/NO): YES